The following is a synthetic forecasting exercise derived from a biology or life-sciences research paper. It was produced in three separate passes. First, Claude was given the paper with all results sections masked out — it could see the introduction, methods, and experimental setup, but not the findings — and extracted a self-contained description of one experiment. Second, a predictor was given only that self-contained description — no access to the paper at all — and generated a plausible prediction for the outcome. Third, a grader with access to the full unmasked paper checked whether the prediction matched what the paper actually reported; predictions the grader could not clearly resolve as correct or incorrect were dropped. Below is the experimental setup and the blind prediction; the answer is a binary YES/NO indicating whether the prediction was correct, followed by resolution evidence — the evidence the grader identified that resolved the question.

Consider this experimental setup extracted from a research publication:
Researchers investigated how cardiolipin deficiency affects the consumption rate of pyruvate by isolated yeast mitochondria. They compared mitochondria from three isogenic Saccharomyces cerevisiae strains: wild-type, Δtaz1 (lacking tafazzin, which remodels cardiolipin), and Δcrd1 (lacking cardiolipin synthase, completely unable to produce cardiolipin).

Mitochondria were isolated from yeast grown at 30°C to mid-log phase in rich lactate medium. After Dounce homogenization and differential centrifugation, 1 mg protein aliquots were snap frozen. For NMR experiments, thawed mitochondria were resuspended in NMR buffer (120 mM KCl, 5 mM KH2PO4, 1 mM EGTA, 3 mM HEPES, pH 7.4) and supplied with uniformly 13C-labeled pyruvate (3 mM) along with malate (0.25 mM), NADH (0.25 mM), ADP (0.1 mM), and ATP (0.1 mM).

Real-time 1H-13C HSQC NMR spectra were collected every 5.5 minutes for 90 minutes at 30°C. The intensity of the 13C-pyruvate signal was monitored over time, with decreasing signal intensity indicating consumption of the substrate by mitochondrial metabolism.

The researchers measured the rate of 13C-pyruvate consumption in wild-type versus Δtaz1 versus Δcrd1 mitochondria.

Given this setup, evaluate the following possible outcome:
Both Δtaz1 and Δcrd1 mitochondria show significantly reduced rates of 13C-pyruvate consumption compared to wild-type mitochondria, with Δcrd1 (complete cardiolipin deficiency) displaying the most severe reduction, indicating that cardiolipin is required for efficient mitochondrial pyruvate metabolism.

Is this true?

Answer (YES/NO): NO